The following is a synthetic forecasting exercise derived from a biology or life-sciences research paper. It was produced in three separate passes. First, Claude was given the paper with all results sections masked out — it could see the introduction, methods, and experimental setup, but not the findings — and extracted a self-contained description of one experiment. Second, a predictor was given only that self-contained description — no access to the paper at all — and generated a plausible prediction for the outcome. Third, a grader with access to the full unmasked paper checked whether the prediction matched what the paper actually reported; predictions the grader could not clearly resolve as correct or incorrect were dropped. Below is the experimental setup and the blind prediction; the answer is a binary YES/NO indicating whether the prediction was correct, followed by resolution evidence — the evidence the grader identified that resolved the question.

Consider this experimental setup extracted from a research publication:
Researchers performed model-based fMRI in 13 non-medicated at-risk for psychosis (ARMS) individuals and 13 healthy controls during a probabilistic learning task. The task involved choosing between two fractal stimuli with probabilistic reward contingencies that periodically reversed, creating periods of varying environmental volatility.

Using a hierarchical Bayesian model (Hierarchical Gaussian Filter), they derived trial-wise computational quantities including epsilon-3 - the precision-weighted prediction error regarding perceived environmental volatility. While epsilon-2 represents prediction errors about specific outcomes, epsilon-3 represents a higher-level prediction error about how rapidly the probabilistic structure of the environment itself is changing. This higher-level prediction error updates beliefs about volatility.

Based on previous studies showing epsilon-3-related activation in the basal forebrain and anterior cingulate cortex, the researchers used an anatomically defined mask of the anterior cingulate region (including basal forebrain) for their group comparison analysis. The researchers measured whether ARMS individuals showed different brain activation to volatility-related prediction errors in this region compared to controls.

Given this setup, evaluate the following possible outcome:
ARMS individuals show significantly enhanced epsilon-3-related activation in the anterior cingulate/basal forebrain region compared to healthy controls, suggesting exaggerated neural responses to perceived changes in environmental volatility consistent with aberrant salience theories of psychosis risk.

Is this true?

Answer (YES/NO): NO